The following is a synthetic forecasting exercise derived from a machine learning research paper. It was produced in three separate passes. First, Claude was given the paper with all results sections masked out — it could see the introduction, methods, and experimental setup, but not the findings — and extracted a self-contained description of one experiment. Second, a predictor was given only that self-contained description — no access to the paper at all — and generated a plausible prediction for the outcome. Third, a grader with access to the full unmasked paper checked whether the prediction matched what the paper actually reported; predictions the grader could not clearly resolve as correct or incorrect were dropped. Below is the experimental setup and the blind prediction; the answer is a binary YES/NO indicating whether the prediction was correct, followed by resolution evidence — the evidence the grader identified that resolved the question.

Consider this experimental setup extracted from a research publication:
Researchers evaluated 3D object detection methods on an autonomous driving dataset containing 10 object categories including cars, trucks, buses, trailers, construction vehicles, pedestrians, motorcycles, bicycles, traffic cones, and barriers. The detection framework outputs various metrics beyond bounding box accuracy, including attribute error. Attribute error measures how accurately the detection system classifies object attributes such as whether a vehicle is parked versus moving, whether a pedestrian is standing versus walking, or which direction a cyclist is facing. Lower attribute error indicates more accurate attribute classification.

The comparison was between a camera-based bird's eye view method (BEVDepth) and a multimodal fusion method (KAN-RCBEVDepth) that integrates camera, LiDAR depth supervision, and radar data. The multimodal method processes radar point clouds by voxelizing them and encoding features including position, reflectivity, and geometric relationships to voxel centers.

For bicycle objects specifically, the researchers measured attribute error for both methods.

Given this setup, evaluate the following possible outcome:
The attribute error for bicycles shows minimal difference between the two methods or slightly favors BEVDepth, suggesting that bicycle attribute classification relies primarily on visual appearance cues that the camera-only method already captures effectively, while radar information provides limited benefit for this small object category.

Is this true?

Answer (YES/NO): YES